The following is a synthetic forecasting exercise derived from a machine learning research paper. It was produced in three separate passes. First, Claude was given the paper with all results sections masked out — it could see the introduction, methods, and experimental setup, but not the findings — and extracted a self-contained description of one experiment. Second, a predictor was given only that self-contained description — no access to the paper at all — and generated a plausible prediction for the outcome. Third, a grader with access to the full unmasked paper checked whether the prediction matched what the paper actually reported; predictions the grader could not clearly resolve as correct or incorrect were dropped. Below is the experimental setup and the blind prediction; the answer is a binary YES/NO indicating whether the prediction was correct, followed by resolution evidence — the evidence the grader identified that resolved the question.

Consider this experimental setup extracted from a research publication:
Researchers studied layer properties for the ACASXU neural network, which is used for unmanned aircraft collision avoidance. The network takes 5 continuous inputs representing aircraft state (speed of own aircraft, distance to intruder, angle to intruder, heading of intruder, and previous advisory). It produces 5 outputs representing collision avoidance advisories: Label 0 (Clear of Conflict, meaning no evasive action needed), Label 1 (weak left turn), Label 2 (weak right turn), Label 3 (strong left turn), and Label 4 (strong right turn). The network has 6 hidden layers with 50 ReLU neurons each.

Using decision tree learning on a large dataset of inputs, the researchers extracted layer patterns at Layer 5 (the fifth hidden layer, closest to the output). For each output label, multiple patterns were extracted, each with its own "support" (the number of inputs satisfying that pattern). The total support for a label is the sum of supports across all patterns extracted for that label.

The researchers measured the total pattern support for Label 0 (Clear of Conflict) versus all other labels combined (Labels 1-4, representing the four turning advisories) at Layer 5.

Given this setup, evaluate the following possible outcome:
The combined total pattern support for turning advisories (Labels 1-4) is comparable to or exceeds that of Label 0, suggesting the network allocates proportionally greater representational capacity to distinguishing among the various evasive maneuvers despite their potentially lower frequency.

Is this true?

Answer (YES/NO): NO